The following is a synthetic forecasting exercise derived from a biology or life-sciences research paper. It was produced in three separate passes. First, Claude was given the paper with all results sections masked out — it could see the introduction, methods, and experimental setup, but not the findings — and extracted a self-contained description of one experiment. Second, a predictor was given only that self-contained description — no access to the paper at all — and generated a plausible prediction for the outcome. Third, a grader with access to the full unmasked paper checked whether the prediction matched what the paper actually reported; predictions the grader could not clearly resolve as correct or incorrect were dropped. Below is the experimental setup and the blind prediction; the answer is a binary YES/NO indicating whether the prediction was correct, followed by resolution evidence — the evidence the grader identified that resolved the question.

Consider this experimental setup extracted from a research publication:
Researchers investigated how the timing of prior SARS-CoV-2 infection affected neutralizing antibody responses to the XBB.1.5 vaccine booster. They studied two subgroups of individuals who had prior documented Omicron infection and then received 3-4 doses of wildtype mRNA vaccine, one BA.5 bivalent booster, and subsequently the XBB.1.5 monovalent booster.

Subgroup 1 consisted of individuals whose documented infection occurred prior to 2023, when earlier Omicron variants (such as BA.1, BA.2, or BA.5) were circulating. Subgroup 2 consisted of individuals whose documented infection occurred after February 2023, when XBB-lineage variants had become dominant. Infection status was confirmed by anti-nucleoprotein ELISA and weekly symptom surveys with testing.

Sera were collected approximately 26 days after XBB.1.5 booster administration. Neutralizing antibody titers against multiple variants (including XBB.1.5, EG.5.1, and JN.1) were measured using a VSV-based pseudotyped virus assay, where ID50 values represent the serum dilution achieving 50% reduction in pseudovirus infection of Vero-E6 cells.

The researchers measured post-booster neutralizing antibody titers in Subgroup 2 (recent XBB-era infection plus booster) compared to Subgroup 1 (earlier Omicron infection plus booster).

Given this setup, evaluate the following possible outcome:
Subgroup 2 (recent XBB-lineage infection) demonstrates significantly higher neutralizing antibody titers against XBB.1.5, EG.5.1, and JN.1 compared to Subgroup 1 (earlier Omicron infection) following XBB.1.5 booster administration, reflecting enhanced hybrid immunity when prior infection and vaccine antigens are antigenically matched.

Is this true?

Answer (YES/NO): NO